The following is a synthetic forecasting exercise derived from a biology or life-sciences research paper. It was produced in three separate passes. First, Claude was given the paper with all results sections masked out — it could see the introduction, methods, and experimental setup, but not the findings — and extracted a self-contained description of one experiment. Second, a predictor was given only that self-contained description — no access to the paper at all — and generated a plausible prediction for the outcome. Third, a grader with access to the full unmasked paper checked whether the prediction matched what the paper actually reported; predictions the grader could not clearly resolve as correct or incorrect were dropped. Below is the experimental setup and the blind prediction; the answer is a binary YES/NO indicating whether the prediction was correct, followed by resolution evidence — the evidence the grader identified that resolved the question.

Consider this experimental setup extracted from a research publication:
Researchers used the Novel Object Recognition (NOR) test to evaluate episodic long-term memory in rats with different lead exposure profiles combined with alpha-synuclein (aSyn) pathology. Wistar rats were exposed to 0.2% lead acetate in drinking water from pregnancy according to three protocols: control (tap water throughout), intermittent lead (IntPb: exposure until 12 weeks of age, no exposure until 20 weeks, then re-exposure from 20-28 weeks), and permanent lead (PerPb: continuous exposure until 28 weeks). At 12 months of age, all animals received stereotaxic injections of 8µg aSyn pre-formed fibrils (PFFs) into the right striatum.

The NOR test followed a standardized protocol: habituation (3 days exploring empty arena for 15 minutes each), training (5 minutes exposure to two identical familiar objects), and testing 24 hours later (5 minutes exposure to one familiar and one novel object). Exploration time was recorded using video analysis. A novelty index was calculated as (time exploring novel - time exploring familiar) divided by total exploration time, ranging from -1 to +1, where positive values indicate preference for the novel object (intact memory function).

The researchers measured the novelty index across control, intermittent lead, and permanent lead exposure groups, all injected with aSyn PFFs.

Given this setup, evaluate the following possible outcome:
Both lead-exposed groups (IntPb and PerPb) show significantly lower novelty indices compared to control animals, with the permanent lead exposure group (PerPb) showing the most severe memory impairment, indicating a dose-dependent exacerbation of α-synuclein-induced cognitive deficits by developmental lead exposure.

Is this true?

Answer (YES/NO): NO